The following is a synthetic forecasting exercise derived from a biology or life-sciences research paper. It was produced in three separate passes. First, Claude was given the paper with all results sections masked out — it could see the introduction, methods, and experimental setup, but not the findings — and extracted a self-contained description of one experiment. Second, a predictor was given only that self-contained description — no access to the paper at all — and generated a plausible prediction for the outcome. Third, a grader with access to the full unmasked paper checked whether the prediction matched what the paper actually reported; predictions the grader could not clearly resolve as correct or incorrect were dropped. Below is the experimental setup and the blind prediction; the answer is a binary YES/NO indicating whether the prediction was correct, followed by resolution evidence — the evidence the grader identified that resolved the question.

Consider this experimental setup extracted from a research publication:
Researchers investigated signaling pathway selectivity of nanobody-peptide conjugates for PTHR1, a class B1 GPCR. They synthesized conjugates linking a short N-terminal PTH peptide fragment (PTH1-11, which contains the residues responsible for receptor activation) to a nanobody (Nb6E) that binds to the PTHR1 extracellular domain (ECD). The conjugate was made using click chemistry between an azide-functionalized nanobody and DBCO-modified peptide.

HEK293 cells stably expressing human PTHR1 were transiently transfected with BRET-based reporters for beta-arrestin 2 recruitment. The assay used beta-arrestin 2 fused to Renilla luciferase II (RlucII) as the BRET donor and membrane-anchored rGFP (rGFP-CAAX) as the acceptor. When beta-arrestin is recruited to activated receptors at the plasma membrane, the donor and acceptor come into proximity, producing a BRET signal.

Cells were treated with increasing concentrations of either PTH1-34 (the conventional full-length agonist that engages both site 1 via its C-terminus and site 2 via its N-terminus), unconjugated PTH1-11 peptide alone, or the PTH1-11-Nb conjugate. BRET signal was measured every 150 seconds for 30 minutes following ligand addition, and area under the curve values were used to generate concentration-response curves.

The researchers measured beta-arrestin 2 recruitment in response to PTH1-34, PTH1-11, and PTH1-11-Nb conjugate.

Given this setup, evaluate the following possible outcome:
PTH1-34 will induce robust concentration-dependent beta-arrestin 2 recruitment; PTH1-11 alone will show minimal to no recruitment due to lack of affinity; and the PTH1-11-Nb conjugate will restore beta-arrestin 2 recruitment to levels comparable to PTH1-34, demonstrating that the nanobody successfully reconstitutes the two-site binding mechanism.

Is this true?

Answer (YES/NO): NO